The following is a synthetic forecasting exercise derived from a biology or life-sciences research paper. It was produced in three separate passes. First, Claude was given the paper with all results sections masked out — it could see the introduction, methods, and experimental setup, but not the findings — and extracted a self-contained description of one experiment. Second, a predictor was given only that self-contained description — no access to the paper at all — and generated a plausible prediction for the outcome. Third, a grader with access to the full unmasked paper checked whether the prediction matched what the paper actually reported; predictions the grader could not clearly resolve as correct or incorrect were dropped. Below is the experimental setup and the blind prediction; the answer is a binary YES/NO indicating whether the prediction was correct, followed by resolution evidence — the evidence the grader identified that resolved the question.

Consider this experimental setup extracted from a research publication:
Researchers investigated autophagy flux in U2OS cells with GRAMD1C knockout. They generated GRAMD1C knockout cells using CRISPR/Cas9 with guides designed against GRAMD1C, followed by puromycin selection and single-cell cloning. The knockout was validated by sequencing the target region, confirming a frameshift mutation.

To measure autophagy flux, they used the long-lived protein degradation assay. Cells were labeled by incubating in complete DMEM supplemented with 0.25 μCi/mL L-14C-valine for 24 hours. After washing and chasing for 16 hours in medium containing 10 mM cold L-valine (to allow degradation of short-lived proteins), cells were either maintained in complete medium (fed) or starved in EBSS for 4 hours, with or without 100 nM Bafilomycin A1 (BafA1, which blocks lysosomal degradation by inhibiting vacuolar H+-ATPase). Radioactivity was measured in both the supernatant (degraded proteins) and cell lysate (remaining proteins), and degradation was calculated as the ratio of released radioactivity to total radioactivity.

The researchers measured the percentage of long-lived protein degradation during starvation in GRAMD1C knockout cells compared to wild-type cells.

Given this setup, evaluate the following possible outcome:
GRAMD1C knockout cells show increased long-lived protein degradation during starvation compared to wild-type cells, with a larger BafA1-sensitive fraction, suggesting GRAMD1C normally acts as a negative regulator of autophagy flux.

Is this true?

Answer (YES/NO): YES